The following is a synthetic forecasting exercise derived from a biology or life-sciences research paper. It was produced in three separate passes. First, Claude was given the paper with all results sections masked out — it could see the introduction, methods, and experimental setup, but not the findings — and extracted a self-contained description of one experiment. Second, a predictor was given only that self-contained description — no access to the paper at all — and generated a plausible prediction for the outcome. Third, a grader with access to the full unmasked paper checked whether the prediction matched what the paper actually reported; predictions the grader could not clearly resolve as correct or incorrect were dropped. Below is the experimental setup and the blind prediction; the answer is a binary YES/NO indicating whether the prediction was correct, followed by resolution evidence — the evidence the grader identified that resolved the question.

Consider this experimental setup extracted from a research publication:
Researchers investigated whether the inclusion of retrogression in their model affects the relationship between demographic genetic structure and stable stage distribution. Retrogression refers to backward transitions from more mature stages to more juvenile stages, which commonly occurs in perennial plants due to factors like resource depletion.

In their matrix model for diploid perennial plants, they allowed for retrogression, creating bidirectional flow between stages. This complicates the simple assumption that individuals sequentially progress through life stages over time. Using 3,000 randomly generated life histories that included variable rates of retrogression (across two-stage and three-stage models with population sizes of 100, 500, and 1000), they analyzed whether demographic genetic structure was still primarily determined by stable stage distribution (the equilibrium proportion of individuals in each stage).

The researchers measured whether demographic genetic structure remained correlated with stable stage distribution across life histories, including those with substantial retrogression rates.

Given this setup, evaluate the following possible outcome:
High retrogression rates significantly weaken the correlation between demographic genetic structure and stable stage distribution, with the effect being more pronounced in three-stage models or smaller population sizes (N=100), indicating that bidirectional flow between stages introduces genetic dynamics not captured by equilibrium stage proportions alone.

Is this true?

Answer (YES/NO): NO